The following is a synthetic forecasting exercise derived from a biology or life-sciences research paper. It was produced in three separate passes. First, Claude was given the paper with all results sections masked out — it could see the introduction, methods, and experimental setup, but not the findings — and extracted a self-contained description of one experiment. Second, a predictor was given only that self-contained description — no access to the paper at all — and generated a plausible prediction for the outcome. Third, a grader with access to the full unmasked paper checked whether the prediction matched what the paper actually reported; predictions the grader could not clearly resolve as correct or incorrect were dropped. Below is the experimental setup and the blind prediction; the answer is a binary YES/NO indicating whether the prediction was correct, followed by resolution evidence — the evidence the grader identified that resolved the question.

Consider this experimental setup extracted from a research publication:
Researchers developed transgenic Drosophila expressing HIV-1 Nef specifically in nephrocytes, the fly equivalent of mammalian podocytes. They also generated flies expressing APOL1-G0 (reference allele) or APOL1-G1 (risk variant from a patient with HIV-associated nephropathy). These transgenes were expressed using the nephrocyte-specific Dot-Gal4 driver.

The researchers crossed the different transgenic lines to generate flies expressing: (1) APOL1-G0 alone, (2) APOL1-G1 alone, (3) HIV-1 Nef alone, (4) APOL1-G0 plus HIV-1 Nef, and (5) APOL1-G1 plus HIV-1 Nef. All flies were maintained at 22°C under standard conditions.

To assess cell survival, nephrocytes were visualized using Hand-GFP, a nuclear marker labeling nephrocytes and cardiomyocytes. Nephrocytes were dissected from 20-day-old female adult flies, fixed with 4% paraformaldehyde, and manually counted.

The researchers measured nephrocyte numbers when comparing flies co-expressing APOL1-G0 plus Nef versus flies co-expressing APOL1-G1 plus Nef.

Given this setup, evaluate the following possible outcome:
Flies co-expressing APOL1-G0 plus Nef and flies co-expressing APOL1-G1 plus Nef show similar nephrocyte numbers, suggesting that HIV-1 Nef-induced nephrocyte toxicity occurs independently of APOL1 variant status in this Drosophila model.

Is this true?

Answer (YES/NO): NO